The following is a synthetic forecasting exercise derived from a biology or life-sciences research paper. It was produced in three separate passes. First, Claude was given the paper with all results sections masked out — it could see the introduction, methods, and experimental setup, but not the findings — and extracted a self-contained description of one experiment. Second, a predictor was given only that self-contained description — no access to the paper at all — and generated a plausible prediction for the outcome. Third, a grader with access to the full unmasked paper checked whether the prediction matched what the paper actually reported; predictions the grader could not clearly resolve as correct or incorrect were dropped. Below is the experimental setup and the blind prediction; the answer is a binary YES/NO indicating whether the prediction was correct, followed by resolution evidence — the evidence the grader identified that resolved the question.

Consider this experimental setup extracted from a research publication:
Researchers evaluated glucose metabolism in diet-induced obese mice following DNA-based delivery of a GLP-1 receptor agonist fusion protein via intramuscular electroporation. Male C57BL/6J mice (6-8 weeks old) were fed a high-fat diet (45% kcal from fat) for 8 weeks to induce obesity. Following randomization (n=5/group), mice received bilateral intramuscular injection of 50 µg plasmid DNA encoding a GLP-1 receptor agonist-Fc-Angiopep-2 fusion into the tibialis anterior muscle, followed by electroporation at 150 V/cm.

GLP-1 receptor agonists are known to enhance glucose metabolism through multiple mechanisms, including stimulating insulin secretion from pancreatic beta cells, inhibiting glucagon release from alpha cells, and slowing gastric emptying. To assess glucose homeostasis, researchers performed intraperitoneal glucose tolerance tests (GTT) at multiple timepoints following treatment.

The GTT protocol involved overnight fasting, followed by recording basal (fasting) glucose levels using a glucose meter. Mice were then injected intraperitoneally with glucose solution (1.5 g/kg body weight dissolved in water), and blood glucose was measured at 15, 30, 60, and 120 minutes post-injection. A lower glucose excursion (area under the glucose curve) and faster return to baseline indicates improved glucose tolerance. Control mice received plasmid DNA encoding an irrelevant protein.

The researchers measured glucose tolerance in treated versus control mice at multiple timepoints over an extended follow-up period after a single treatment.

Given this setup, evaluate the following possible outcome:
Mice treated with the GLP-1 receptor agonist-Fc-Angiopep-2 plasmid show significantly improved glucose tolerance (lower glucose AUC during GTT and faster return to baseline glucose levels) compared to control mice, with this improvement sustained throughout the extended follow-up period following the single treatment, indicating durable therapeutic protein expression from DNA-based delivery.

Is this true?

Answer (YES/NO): NO